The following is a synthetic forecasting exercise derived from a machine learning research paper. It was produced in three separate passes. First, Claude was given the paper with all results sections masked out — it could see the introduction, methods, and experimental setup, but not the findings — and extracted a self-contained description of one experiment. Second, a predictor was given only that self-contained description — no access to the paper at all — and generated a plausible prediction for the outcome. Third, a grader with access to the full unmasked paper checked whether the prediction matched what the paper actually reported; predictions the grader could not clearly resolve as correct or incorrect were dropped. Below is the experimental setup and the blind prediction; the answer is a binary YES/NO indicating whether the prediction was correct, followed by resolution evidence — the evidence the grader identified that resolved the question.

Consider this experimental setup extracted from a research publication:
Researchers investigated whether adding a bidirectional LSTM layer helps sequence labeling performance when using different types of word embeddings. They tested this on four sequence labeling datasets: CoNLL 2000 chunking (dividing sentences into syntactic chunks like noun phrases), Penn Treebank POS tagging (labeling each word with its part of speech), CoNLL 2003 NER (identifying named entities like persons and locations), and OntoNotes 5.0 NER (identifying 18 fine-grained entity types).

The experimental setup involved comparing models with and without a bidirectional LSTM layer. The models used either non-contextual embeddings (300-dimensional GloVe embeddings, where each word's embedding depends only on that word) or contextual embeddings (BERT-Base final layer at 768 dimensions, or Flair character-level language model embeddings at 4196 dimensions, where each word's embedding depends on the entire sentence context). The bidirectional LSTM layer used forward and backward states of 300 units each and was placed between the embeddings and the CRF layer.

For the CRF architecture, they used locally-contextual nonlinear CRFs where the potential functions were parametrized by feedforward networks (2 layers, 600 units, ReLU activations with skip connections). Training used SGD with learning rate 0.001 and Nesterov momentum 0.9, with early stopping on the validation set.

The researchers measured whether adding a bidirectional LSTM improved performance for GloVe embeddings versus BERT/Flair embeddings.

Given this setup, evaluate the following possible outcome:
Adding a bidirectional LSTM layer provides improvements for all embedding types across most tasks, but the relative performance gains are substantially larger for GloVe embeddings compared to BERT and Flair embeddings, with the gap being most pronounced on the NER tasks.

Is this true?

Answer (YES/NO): NO